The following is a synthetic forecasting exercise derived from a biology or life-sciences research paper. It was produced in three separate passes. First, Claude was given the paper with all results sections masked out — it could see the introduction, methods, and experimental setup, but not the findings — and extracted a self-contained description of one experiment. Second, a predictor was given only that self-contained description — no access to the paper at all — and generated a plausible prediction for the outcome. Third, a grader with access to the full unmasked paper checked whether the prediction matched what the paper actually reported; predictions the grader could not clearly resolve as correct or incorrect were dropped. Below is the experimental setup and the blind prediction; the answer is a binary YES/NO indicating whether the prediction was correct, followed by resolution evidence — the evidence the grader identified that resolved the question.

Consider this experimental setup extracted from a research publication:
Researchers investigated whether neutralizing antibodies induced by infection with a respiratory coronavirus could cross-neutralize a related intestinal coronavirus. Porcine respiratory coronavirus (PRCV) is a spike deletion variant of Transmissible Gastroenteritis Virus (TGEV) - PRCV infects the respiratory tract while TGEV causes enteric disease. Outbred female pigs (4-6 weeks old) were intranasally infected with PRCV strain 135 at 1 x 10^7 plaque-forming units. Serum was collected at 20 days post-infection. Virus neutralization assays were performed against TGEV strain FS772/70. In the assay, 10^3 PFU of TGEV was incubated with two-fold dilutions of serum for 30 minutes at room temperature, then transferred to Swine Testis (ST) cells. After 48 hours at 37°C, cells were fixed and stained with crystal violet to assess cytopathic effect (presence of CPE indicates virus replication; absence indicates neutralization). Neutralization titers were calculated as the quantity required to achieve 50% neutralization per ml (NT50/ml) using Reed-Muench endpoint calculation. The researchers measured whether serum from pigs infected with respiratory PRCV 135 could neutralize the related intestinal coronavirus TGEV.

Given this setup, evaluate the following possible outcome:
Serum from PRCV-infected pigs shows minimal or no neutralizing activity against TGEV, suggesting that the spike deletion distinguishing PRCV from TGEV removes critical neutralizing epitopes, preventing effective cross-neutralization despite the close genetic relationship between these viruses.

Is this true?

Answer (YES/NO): NO